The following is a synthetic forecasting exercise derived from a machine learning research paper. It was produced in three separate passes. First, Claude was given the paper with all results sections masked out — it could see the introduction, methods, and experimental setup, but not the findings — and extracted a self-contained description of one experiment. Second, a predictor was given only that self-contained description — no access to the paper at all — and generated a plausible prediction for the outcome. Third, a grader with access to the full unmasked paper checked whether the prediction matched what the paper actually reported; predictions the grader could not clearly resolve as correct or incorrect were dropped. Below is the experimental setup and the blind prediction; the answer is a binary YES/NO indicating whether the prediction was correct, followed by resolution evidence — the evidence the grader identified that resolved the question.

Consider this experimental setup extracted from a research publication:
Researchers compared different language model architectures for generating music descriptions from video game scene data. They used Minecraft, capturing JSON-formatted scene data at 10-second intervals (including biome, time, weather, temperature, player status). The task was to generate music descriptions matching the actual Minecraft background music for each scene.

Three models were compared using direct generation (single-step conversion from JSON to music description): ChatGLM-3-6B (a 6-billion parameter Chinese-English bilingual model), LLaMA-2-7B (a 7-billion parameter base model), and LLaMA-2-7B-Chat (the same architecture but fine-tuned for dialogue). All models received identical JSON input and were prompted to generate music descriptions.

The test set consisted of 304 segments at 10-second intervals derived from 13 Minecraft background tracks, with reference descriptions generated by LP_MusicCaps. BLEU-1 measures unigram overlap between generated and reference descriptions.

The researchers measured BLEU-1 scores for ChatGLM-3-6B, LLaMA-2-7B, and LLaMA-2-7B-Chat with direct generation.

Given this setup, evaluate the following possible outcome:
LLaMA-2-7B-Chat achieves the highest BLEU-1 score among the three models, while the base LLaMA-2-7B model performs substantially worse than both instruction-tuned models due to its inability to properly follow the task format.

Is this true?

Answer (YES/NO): YES